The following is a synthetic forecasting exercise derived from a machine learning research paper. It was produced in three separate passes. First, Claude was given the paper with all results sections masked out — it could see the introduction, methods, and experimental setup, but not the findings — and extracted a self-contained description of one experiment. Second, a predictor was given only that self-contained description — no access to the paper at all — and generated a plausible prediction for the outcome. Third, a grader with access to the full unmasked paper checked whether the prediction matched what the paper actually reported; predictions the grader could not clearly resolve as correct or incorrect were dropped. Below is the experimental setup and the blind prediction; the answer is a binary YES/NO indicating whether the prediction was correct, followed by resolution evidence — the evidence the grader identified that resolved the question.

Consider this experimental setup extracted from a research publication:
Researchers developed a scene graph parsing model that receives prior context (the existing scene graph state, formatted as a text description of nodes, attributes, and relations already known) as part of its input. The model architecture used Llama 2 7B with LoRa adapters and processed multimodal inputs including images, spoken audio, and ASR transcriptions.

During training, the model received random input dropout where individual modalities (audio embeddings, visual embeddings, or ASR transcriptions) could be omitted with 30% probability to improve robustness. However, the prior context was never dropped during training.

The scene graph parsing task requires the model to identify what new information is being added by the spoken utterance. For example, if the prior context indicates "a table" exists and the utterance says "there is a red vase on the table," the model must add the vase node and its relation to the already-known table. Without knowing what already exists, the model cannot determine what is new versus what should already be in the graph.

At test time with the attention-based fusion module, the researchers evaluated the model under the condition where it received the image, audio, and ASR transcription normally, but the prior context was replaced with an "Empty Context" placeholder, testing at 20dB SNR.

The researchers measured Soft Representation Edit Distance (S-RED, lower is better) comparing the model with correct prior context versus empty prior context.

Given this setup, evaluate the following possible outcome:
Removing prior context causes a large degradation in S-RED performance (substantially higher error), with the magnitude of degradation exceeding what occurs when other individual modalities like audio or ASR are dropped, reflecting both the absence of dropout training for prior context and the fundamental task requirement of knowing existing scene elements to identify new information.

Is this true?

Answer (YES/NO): NO